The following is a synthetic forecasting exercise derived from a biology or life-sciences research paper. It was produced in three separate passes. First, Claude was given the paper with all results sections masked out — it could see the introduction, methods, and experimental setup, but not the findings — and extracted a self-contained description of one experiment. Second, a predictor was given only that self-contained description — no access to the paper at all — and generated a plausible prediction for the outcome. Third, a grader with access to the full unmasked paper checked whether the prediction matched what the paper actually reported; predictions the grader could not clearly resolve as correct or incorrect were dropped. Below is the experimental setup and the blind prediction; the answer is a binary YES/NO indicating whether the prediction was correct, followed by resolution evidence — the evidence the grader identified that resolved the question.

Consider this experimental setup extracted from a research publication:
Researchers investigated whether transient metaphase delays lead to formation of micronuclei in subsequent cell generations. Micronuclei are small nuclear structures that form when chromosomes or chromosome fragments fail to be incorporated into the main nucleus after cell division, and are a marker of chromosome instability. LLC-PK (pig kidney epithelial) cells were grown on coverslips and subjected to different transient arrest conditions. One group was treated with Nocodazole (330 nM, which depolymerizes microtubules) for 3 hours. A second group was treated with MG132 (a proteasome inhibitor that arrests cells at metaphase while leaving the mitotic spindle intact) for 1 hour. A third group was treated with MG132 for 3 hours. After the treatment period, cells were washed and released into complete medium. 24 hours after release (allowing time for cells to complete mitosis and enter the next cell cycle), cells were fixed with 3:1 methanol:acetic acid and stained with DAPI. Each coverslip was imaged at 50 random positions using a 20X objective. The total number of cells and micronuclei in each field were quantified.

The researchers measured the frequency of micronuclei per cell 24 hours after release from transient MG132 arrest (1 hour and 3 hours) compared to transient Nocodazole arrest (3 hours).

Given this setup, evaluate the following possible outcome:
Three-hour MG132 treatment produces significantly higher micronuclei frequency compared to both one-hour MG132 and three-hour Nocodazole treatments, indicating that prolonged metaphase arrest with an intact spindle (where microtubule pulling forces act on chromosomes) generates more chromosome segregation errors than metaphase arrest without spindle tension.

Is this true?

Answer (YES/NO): YES